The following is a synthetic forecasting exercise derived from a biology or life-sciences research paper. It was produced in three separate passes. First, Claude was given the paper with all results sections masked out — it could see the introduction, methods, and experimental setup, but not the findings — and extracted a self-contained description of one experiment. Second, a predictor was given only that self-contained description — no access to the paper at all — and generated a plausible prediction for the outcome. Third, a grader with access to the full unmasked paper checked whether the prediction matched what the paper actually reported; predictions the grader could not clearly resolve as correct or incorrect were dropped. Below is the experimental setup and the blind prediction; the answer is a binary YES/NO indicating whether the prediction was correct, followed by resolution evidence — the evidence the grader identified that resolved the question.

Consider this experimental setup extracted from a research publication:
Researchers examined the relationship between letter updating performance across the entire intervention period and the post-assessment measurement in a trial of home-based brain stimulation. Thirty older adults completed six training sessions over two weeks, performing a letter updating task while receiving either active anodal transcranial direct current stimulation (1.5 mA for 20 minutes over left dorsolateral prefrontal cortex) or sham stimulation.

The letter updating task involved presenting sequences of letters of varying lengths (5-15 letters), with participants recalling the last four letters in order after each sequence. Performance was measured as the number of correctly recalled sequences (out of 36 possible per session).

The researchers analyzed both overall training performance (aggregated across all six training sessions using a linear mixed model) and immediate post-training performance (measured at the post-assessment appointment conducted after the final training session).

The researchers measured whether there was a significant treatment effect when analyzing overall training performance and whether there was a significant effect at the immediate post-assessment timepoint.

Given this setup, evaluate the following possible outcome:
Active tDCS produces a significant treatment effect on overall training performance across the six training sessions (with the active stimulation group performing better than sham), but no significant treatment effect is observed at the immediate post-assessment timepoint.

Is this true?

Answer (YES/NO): YES